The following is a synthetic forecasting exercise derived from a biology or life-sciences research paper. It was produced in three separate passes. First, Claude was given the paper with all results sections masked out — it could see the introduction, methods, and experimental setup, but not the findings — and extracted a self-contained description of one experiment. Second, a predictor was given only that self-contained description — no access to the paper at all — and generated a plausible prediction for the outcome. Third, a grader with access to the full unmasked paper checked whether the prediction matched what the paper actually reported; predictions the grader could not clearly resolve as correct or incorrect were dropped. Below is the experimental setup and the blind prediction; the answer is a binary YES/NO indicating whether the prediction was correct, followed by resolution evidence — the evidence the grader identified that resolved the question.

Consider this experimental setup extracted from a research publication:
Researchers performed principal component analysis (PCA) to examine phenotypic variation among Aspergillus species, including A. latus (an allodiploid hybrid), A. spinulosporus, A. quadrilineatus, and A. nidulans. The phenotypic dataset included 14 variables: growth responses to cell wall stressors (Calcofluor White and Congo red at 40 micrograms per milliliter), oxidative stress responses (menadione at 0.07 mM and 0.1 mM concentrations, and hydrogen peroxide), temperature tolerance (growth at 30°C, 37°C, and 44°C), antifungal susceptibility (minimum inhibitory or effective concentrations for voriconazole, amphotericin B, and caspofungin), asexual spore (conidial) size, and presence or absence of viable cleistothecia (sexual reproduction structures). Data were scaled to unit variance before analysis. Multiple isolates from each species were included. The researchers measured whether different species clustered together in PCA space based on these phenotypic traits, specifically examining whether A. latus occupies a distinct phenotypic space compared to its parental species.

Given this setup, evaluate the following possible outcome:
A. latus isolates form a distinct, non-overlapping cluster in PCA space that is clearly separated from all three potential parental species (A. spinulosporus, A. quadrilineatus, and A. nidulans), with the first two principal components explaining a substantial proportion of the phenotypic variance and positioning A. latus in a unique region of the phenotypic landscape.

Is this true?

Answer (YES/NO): NO